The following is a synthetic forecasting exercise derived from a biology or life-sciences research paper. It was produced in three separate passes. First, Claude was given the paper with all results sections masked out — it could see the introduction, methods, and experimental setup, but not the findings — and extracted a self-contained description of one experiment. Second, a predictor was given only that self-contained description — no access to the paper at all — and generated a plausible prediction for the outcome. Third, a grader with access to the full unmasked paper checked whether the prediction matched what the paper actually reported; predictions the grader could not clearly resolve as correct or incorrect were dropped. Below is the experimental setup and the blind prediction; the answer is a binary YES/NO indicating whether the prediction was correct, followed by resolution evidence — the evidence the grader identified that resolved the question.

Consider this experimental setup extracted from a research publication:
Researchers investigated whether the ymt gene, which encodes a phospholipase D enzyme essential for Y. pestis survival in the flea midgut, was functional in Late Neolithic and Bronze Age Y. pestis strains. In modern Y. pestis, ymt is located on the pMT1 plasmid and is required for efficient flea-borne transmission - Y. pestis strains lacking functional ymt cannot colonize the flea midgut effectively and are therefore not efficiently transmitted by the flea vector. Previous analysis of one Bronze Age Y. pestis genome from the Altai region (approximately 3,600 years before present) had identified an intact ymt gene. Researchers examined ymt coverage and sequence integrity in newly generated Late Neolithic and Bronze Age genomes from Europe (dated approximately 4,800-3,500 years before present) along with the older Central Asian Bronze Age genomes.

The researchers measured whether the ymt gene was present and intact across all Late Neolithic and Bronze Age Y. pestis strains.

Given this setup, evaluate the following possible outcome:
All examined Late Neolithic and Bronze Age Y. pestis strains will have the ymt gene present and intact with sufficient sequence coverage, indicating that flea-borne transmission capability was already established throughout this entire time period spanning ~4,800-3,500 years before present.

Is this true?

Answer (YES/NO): NO